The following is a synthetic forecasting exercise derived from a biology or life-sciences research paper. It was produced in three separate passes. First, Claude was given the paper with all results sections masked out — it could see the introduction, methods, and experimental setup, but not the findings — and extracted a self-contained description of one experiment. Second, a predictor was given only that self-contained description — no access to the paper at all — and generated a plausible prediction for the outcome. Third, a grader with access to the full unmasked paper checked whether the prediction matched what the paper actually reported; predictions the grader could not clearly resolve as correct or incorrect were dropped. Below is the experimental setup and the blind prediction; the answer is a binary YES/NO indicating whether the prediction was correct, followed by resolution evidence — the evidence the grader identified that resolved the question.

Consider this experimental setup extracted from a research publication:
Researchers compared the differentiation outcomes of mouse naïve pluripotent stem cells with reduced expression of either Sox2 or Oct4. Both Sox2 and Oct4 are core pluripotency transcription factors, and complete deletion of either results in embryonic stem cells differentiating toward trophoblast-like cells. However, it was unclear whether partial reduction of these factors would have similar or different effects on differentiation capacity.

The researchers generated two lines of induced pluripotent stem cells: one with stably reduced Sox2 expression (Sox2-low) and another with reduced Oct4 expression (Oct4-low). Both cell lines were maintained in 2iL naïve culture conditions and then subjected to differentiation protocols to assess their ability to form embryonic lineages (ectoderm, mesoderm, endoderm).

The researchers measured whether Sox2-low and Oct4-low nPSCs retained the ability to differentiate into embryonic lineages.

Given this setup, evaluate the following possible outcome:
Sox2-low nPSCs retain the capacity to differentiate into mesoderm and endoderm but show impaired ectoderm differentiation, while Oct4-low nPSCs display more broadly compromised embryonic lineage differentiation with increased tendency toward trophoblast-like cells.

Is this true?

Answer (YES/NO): NO